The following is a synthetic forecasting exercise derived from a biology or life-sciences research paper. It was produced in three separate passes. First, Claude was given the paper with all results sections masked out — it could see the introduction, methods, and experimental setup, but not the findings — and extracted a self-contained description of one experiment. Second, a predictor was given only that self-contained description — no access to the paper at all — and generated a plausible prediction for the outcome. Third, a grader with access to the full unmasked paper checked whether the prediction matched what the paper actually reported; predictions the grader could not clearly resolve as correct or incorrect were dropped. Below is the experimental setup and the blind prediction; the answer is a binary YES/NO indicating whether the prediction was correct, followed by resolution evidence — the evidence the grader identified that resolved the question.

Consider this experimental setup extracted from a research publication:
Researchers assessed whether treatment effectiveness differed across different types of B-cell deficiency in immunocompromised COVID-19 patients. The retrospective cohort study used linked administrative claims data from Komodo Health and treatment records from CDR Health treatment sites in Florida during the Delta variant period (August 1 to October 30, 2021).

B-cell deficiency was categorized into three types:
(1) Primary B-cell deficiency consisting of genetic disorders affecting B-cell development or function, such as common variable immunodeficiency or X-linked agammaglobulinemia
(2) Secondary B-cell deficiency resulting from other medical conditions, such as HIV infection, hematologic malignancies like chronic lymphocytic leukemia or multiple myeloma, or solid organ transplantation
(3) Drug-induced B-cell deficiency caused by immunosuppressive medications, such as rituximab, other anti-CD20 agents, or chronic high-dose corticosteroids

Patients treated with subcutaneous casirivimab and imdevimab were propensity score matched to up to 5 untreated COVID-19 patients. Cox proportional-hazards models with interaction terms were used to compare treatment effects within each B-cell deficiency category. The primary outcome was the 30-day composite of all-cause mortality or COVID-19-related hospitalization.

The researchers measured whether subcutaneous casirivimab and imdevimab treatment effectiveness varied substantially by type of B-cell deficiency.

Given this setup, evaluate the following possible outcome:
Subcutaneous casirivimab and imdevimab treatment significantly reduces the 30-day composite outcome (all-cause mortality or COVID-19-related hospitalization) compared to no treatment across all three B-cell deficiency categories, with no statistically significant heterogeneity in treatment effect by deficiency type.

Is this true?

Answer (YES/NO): NO